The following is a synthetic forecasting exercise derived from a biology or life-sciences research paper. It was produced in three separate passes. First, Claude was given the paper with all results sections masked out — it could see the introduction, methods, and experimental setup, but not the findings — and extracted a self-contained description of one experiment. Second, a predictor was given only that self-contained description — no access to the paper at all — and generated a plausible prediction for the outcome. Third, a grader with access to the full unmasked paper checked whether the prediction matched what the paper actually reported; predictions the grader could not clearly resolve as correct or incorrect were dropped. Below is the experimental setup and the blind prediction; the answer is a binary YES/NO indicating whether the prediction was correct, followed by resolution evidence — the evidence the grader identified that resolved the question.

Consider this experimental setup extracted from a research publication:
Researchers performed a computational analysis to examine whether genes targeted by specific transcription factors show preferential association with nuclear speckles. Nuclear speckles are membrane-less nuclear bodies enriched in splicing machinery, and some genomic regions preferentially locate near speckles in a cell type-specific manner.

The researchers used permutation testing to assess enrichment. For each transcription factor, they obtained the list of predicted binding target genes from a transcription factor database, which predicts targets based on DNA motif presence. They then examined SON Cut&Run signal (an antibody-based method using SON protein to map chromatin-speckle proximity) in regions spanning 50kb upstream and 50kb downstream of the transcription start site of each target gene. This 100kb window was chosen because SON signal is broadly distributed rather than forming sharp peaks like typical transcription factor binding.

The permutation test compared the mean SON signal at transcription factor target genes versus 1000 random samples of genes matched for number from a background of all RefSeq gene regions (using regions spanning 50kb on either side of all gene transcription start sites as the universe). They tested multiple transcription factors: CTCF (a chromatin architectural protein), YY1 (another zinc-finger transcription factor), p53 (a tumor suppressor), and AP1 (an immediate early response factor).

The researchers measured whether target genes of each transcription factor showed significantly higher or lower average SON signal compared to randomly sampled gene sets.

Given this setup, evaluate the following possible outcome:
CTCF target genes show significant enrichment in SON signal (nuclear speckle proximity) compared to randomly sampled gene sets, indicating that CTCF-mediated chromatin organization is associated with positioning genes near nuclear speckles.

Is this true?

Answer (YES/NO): YES